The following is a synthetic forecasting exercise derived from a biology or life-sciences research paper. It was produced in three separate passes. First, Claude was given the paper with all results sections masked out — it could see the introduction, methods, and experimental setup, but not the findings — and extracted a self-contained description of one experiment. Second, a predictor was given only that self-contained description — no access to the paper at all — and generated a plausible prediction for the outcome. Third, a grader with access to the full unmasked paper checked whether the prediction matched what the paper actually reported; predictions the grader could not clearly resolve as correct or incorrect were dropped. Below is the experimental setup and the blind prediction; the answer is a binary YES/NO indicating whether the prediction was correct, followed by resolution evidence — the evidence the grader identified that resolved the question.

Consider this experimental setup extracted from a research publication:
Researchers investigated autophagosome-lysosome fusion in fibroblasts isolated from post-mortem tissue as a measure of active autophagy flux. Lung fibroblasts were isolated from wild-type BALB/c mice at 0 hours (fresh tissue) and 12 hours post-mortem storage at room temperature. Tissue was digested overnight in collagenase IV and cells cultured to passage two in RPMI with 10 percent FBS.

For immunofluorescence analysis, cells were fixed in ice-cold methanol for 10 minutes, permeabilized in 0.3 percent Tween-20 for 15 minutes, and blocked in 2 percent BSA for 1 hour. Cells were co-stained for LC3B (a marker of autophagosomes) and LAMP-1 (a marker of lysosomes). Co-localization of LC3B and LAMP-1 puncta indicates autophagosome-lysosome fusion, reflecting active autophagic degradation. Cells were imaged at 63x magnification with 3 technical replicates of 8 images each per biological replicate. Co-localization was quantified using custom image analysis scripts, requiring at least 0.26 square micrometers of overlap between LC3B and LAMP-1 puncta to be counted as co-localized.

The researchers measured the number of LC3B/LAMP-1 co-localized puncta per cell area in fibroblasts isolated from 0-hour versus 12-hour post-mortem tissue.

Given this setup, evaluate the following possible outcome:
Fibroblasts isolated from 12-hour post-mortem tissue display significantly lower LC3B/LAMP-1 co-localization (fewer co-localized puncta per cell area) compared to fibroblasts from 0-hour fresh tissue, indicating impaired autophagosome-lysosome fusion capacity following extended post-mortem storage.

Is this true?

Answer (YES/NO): NO